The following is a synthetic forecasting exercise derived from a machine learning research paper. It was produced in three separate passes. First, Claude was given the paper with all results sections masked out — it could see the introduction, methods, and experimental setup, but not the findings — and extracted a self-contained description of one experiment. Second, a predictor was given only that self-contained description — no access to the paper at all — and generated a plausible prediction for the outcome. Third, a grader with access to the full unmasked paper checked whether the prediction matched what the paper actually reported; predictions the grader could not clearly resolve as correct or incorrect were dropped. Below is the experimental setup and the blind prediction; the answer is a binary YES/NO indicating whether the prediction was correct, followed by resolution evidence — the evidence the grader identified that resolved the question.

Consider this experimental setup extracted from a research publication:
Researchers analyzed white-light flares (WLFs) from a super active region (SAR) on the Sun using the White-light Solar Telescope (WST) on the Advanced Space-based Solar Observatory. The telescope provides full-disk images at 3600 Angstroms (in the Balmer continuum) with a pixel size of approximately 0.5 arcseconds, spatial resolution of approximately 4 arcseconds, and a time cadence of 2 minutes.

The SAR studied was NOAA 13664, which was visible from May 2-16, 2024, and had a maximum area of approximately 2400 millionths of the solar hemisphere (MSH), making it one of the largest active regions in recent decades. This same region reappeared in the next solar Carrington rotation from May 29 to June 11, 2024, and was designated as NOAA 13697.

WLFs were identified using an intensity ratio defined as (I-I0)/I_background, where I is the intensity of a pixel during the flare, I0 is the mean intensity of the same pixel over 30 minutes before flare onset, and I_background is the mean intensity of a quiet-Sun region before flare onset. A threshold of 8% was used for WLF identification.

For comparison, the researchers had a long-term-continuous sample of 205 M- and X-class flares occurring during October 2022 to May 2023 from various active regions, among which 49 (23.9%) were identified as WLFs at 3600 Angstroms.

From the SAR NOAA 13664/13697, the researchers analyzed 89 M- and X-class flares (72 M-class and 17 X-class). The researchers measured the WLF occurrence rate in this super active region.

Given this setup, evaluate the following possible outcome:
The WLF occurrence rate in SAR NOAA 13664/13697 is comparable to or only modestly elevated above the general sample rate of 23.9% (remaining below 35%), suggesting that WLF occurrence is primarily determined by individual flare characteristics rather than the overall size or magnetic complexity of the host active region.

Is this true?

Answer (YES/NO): NO